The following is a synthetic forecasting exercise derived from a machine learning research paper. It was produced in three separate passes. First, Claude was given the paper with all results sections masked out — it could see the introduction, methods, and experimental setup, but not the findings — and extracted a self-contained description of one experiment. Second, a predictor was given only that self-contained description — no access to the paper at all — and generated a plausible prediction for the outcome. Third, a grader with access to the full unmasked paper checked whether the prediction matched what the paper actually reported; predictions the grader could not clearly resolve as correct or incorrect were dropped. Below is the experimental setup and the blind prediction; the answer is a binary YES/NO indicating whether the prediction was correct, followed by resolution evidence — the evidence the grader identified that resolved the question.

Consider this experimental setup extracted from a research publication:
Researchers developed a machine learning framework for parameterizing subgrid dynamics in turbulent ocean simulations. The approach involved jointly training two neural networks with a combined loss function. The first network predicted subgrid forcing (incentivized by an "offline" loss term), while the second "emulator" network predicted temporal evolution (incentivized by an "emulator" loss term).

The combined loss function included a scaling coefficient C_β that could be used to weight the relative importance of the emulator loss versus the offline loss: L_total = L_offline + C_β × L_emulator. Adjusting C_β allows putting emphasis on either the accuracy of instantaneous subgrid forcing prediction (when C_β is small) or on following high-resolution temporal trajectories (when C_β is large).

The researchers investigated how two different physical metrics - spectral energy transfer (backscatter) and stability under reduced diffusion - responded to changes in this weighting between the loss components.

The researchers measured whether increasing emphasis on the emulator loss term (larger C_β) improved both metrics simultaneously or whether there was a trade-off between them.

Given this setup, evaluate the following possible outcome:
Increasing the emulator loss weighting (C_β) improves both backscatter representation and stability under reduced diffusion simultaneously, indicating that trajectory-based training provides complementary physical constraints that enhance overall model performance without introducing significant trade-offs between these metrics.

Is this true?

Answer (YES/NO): NO